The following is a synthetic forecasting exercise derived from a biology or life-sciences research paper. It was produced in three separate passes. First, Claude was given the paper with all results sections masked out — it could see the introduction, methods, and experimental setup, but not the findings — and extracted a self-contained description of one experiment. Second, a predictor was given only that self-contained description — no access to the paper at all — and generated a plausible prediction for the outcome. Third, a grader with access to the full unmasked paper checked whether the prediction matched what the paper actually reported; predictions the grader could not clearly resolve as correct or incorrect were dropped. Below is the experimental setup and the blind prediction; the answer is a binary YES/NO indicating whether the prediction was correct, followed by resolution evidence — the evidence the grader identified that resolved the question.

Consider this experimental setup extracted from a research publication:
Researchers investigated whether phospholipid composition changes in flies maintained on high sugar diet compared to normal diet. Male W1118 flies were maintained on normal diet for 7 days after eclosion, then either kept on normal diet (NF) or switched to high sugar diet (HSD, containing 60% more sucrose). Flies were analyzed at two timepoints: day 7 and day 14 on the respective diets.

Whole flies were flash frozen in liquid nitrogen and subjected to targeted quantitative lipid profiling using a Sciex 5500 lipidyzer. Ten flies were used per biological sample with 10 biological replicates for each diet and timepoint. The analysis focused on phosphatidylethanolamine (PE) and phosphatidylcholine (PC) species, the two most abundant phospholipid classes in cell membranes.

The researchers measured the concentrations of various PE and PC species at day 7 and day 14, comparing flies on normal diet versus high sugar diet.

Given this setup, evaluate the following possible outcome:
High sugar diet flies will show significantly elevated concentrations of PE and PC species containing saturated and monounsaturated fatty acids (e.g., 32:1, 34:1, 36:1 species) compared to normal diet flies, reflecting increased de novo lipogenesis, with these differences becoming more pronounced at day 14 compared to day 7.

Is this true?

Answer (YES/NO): NO